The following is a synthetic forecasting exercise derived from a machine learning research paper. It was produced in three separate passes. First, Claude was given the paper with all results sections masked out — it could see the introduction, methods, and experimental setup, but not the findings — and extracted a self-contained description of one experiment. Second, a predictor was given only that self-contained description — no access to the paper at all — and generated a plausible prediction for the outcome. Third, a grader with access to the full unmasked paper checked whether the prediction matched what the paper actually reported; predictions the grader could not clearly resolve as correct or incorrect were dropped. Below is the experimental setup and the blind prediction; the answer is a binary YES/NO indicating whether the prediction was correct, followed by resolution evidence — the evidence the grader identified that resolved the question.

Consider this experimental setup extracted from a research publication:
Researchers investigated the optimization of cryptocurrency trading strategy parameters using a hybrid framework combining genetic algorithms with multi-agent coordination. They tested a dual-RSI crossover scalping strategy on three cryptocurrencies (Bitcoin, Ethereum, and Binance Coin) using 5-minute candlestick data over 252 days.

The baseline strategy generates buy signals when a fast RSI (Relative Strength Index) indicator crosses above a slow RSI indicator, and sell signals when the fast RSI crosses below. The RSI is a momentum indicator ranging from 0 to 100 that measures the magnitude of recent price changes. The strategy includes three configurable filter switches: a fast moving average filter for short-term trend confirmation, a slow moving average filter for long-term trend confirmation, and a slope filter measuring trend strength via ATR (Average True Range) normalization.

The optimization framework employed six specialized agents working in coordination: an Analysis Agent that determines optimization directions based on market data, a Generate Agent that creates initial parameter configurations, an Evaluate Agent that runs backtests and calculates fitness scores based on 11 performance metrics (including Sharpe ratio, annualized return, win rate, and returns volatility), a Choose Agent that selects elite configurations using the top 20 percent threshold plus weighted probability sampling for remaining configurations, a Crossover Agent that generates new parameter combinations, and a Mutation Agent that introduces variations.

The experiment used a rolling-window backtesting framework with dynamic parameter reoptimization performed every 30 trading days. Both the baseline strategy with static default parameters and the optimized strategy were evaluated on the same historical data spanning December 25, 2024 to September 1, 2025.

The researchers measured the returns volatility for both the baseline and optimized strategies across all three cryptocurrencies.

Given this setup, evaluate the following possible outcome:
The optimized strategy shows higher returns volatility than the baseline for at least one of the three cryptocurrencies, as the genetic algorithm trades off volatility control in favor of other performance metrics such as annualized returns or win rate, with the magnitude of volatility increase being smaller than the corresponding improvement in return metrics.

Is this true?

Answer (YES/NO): NO